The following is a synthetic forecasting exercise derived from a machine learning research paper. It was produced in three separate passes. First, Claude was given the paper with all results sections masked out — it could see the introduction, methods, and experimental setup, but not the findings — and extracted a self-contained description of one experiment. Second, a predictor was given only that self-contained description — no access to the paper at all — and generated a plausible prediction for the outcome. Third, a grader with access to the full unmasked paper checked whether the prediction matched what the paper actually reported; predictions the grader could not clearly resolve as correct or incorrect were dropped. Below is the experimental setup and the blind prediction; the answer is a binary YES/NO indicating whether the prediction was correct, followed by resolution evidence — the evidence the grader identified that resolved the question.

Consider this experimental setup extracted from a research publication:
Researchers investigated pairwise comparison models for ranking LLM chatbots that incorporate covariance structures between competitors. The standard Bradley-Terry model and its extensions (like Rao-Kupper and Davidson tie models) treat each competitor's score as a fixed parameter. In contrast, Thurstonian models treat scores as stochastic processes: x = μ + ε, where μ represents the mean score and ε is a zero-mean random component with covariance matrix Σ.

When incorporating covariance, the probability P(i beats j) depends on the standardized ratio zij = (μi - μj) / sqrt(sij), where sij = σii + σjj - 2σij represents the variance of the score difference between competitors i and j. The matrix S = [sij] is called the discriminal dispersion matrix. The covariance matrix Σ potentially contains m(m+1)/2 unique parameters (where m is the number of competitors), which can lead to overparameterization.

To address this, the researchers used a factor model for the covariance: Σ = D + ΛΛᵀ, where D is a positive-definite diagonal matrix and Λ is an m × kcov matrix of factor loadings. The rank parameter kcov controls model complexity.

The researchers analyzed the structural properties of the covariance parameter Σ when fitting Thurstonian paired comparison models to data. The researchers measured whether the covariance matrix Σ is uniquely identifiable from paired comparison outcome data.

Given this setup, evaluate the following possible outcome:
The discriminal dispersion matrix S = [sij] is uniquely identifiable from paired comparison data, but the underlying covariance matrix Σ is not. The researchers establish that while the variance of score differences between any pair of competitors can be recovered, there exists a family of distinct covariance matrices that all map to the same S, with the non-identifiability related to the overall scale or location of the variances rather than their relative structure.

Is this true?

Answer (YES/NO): YES